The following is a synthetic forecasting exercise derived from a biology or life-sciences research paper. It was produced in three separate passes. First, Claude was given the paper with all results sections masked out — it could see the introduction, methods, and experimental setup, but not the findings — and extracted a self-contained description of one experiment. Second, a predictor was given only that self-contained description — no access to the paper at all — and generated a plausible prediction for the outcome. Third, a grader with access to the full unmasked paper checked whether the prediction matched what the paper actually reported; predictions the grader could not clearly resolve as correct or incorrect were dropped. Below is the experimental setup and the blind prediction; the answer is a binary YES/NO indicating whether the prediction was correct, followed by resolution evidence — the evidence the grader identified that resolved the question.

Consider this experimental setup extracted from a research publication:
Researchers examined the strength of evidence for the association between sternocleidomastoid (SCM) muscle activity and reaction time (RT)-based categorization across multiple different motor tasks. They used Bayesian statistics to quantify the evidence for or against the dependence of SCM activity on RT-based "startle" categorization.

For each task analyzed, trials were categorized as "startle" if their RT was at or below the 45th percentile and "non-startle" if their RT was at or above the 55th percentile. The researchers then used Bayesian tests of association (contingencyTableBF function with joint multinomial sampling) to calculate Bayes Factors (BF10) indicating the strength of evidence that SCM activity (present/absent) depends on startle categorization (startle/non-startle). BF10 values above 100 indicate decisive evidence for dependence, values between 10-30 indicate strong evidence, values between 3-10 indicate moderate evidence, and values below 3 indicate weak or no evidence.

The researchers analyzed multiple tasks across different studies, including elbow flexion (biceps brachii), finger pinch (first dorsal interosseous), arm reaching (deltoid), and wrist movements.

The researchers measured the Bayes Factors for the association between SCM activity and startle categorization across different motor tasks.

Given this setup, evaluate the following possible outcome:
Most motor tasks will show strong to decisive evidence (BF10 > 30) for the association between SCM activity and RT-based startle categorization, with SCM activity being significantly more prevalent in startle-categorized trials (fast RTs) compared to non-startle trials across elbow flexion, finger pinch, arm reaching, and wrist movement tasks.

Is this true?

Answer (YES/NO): NO